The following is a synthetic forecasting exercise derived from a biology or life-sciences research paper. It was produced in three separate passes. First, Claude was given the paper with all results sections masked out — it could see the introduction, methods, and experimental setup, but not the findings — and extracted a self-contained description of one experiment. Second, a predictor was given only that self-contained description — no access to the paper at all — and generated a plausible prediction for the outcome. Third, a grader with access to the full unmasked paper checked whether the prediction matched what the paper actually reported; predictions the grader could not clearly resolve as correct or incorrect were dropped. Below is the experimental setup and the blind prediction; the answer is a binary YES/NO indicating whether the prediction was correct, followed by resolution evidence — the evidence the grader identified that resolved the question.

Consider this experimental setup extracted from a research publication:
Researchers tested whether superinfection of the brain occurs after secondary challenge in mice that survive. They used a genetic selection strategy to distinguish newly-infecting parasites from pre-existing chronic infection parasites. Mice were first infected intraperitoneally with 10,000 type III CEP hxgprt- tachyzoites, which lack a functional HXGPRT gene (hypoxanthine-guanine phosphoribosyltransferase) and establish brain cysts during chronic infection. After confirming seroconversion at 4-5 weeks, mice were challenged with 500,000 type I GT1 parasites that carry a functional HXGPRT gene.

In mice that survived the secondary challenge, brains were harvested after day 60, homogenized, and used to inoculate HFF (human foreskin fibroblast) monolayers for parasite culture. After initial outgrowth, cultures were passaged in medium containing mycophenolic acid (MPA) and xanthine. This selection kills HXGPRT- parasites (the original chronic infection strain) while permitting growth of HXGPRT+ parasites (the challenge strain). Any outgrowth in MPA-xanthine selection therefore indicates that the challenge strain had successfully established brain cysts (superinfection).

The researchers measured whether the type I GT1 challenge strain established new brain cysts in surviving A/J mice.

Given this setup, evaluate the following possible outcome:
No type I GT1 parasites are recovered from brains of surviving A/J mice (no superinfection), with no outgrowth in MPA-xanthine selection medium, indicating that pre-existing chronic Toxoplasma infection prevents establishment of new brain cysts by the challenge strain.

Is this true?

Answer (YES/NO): NO